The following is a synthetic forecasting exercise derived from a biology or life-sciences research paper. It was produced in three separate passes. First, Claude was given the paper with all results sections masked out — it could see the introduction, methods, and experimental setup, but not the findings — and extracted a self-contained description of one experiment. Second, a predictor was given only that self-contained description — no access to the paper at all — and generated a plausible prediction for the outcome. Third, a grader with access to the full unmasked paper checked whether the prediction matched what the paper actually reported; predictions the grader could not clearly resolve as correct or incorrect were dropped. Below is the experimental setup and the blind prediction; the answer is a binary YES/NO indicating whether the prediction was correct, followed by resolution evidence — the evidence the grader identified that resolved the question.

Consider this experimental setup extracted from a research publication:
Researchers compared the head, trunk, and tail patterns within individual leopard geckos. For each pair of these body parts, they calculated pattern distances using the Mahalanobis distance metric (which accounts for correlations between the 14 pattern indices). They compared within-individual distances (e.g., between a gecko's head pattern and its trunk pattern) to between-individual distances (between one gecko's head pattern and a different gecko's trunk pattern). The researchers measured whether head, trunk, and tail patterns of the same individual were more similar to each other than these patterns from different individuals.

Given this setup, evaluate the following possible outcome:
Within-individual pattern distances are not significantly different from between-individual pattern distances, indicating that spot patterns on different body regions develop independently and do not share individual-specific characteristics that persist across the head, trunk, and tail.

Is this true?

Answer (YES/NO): NO